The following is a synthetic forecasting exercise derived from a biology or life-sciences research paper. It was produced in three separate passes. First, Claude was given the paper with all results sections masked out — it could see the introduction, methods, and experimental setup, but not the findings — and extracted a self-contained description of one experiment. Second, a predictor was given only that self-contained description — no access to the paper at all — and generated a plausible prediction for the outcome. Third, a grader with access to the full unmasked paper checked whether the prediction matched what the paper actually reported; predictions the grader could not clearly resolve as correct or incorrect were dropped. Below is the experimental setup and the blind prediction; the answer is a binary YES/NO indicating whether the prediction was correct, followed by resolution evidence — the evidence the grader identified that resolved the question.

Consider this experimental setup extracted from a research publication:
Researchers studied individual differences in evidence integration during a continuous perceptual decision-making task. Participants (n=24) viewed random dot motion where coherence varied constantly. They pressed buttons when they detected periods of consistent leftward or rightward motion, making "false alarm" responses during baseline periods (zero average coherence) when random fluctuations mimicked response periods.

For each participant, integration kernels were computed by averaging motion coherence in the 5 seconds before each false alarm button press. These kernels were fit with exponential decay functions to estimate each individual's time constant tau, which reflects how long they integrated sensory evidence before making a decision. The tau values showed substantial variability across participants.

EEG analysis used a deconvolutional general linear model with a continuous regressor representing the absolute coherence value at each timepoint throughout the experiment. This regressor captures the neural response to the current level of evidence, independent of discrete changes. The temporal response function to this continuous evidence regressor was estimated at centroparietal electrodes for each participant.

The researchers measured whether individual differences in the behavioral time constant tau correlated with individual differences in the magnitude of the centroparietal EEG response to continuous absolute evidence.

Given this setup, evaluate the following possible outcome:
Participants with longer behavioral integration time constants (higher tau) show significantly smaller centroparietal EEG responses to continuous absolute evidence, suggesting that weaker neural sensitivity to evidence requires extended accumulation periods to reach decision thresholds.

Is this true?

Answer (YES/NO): NO